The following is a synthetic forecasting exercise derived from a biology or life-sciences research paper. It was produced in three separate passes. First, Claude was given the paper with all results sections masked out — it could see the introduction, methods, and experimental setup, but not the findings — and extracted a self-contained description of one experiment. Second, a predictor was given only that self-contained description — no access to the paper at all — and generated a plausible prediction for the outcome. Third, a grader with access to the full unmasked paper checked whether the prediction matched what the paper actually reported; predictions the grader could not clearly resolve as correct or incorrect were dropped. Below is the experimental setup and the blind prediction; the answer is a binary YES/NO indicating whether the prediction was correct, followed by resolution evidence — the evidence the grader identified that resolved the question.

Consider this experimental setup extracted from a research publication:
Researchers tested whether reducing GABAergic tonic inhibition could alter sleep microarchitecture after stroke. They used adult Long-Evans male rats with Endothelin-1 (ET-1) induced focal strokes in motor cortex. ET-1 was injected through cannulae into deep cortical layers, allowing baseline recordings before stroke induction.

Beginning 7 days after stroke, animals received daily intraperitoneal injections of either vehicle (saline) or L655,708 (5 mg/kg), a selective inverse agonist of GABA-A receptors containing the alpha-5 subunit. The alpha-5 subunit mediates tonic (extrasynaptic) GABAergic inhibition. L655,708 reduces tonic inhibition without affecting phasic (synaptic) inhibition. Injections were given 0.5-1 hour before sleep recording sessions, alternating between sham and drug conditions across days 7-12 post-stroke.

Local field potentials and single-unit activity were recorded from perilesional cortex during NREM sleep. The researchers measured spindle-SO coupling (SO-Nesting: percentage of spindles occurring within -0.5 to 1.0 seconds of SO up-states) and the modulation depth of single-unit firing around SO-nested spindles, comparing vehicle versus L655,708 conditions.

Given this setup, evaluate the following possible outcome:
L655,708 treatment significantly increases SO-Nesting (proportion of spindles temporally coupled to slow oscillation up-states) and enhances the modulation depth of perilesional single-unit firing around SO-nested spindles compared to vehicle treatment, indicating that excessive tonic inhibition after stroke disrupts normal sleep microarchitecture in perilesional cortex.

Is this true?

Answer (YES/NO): YES